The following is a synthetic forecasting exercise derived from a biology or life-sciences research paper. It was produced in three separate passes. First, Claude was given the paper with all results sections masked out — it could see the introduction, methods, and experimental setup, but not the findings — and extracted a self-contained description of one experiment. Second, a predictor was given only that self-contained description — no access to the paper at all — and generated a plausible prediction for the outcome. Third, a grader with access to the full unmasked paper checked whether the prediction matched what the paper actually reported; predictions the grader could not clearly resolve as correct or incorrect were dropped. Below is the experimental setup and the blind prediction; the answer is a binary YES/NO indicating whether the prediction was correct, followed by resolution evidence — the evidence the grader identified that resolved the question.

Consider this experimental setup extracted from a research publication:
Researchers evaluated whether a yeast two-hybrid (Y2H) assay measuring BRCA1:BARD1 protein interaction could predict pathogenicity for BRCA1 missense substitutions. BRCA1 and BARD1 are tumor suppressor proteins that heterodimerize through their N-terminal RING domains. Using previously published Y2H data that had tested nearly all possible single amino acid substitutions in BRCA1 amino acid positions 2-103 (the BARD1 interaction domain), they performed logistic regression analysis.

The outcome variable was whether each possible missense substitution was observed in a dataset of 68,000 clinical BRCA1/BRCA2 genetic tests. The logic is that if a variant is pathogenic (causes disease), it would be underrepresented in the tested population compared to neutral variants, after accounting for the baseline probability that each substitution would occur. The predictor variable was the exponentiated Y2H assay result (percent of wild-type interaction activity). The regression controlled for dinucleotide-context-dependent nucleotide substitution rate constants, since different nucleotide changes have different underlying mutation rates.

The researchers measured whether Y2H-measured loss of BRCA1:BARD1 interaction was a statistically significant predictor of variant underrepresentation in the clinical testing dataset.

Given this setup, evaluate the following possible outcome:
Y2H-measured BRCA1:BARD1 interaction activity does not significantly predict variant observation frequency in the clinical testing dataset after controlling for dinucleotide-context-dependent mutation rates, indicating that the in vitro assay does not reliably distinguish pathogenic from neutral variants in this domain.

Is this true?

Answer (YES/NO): NO